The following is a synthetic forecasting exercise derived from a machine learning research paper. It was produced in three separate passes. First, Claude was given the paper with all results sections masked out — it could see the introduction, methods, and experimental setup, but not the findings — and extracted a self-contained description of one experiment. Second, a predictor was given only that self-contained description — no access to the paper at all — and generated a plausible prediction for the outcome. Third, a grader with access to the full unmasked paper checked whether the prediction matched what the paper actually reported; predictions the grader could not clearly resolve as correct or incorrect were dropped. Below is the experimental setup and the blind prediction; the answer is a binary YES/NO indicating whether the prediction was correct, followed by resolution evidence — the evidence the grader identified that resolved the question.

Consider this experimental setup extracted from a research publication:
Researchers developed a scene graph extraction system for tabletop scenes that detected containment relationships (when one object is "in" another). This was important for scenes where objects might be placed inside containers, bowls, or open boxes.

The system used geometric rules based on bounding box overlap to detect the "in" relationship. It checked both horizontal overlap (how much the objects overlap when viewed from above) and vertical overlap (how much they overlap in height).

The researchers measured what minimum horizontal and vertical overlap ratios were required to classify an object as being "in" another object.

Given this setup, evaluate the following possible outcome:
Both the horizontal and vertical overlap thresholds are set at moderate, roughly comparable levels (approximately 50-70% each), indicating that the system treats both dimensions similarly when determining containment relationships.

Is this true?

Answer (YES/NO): NO